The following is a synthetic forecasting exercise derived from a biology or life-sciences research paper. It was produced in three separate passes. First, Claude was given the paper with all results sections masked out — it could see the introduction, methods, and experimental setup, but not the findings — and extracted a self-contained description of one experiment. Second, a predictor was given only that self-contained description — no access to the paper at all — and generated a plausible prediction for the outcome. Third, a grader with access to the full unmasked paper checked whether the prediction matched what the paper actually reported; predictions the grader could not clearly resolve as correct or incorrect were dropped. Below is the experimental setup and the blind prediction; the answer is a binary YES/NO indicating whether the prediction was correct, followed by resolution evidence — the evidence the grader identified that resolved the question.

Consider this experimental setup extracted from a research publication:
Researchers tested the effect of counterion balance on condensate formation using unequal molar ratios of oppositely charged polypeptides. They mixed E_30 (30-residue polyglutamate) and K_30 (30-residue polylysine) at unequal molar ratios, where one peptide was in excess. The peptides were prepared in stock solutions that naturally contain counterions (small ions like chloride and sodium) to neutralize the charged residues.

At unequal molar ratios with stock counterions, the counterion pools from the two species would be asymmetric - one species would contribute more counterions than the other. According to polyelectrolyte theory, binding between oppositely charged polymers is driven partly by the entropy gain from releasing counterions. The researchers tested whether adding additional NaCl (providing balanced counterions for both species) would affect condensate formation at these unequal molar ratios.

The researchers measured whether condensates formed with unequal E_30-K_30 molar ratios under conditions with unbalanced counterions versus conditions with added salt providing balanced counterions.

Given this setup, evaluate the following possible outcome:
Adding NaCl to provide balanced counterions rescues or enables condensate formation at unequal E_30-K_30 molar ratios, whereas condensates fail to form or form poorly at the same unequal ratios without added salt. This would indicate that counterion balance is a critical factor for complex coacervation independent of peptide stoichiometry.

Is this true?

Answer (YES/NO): YES